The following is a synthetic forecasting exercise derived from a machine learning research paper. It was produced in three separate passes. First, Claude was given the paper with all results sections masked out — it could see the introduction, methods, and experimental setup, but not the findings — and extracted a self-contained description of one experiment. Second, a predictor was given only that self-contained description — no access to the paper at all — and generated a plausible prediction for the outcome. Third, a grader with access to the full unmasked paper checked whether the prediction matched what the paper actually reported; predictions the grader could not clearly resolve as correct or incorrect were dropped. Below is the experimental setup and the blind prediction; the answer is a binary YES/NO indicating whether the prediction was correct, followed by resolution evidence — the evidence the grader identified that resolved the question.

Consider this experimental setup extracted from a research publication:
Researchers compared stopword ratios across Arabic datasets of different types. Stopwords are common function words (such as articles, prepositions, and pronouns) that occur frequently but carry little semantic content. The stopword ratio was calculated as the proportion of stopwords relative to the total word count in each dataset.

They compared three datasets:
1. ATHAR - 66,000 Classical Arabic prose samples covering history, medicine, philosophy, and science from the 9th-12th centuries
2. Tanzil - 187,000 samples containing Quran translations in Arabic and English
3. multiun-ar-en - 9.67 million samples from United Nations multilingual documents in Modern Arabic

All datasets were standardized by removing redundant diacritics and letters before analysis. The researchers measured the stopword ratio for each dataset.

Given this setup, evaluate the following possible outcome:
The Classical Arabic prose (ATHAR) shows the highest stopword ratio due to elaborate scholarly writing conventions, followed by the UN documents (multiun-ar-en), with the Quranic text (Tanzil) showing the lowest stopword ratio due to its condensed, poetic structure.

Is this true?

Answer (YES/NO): NO